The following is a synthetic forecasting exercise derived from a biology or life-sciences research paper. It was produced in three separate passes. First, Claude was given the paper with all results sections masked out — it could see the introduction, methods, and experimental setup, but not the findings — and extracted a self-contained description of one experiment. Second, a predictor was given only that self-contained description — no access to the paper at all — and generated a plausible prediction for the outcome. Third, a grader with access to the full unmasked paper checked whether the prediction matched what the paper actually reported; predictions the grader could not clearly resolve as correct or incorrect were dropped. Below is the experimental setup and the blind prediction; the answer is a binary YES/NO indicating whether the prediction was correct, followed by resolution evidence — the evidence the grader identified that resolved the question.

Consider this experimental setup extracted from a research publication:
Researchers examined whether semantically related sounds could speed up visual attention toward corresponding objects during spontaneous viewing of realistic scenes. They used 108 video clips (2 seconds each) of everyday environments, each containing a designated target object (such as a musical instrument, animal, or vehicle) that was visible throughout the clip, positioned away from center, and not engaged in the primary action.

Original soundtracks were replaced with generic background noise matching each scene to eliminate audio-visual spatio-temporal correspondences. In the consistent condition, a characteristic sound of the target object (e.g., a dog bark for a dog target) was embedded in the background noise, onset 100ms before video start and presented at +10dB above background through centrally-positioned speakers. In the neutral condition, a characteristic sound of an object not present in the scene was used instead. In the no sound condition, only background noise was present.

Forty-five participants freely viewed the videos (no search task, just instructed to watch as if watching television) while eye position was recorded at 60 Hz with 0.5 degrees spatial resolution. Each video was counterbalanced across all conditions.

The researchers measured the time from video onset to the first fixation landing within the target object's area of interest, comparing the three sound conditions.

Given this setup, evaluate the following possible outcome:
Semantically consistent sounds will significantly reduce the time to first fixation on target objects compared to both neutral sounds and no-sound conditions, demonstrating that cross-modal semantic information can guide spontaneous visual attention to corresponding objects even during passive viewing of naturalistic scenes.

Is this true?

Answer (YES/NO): NO